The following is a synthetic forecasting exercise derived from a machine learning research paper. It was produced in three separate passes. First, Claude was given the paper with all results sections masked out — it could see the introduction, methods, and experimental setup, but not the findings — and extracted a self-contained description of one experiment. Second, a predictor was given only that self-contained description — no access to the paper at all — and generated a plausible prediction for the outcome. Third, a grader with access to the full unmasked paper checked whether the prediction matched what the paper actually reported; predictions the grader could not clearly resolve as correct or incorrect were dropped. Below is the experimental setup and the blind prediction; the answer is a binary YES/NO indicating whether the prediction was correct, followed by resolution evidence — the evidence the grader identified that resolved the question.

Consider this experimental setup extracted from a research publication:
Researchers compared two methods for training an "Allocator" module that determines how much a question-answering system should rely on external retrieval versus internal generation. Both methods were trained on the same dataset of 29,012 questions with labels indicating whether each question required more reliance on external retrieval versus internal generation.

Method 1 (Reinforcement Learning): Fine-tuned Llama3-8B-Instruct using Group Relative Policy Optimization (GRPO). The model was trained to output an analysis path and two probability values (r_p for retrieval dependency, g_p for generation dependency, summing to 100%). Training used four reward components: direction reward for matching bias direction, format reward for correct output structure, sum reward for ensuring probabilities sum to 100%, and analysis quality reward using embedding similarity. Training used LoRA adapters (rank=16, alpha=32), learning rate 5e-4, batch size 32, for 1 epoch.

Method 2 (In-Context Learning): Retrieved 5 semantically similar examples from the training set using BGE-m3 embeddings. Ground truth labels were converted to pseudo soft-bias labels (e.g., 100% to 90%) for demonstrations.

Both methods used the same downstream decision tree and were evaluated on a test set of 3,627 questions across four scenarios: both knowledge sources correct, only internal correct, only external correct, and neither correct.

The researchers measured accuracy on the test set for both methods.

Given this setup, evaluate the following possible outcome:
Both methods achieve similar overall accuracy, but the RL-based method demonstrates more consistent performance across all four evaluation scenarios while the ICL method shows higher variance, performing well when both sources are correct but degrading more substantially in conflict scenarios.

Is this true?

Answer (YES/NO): NO